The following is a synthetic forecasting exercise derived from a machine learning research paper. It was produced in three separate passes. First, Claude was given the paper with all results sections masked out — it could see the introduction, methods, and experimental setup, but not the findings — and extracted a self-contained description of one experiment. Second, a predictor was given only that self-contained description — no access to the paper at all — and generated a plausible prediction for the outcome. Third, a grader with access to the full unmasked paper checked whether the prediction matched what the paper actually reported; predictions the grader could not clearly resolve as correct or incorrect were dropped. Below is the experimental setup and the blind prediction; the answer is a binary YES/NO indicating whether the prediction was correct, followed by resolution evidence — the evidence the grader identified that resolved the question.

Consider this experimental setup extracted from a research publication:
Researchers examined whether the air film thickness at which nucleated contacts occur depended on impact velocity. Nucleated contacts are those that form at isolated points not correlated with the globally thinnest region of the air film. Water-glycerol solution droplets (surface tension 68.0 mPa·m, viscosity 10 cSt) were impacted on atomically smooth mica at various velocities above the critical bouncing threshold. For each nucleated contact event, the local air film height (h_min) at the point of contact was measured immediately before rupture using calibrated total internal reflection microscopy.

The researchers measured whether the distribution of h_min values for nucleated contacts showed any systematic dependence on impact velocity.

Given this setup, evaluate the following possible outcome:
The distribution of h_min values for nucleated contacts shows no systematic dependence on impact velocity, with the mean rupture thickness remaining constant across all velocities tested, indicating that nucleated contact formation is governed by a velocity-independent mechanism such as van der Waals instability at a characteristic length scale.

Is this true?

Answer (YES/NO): NO